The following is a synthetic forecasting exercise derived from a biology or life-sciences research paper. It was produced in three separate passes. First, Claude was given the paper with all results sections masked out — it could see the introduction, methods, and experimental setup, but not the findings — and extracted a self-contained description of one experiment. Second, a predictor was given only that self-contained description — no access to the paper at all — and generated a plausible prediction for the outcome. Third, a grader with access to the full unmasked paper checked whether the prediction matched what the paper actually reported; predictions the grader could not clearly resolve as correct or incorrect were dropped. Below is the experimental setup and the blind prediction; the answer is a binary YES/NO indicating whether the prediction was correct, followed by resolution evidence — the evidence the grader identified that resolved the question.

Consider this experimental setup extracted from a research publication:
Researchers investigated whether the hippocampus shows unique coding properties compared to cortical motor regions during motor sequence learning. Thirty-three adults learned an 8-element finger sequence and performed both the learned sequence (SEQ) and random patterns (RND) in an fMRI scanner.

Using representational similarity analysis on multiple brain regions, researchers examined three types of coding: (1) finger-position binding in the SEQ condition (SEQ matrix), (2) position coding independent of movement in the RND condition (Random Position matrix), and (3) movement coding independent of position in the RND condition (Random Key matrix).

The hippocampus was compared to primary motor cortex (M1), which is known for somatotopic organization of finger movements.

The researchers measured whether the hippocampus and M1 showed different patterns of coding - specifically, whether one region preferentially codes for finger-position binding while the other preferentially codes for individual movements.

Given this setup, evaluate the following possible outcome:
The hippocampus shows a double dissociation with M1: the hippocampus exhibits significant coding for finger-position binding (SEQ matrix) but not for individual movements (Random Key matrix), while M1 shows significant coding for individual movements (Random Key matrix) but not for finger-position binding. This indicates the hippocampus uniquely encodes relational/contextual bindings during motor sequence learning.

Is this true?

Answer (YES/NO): NO